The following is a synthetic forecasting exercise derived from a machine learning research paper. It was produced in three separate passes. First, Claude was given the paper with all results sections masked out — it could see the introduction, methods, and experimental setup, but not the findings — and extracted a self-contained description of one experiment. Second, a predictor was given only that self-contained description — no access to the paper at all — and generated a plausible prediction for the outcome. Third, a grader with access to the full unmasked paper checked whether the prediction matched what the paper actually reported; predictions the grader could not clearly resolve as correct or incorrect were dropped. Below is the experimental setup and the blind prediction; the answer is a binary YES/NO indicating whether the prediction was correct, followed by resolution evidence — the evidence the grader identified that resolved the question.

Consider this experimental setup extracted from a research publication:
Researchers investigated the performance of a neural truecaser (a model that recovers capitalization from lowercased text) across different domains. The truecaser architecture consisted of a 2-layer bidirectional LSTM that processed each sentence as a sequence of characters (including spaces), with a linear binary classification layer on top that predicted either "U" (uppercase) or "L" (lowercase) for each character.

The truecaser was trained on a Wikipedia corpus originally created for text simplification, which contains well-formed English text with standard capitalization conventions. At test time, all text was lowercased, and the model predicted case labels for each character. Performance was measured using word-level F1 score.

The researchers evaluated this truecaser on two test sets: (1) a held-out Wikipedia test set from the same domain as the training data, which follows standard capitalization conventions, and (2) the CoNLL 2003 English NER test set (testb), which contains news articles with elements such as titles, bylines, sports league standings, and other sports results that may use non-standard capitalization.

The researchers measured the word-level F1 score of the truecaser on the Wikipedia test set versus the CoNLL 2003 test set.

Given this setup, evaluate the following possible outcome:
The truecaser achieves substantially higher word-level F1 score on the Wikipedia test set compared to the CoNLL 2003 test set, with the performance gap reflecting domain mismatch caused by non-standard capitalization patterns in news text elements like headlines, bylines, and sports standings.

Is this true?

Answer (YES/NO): YES